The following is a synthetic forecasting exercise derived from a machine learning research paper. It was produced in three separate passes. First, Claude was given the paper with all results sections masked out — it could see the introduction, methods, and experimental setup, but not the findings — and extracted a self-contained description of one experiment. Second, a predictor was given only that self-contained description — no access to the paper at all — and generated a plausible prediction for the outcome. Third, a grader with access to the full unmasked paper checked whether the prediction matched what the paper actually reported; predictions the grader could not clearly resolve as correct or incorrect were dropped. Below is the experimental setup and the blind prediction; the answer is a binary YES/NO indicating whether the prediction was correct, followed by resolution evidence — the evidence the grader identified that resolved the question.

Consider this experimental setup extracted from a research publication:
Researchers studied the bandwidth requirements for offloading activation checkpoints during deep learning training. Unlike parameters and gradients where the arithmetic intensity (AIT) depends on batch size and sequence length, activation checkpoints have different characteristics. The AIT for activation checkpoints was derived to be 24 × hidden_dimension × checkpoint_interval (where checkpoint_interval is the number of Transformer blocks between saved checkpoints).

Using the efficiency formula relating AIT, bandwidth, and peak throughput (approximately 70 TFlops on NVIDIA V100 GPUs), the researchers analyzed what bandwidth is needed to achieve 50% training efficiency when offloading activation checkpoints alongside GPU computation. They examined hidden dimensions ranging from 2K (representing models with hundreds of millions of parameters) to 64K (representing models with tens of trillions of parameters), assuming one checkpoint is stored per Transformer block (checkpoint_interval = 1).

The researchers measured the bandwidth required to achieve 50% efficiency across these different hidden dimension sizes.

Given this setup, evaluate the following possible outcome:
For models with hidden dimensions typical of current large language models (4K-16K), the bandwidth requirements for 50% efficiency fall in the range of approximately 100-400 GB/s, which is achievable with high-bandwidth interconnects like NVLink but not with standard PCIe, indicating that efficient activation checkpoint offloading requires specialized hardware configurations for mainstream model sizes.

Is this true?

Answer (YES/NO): NO